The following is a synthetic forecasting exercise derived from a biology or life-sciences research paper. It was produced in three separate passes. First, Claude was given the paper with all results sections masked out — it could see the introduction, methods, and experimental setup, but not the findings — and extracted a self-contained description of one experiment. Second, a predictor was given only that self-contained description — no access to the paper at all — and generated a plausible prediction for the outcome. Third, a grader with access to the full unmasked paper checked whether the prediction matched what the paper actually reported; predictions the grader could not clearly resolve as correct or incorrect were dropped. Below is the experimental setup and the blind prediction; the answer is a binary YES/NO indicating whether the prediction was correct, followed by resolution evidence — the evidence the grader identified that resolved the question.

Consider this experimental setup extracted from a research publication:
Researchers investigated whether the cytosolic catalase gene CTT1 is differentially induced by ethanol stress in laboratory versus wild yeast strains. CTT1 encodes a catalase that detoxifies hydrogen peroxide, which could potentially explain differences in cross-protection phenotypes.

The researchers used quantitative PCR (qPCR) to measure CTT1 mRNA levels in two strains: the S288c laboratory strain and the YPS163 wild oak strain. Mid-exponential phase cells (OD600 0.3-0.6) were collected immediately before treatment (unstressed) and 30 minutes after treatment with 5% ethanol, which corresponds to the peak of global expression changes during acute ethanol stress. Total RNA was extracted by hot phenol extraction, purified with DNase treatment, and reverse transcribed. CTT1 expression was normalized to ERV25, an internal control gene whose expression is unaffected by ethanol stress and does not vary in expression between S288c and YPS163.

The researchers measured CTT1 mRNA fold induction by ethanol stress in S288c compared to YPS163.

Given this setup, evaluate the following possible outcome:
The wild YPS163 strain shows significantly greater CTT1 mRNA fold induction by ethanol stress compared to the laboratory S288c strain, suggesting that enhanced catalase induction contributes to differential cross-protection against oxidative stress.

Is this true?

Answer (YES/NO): YES